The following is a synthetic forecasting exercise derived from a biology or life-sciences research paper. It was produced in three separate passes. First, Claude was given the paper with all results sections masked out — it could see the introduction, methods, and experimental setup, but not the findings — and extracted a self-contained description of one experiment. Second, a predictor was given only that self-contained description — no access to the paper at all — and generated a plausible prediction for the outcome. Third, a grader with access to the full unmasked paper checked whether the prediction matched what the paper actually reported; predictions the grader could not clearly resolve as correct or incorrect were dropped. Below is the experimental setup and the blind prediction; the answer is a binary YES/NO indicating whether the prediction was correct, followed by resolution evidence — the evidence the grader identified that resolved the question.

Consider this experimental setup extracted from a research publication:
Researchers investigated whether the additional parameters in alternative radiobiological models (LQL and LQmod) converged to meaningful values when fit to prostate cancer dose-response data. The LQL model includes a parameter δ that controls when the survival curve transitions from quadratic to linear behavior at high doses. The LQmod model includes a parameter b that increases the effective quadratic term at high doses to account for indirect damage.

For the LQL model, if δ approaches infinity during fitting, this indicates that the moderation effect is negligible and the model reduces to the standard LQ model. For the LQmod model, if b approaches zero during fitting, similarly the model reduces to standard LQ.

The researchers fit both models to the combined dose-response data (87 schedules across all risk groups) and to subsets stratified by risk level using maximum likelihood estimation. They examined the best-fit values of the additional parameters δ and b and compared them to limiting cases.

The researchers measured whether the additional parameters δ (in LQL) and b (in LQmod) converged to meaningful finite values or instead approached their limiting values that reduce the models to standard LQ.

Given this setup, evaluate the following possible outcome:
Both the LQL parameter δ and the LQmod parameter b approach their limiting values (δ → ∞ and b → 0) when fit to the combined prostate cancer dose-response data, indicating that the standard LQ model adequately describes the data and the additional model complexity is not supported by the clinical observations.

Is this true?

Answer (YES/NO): NO